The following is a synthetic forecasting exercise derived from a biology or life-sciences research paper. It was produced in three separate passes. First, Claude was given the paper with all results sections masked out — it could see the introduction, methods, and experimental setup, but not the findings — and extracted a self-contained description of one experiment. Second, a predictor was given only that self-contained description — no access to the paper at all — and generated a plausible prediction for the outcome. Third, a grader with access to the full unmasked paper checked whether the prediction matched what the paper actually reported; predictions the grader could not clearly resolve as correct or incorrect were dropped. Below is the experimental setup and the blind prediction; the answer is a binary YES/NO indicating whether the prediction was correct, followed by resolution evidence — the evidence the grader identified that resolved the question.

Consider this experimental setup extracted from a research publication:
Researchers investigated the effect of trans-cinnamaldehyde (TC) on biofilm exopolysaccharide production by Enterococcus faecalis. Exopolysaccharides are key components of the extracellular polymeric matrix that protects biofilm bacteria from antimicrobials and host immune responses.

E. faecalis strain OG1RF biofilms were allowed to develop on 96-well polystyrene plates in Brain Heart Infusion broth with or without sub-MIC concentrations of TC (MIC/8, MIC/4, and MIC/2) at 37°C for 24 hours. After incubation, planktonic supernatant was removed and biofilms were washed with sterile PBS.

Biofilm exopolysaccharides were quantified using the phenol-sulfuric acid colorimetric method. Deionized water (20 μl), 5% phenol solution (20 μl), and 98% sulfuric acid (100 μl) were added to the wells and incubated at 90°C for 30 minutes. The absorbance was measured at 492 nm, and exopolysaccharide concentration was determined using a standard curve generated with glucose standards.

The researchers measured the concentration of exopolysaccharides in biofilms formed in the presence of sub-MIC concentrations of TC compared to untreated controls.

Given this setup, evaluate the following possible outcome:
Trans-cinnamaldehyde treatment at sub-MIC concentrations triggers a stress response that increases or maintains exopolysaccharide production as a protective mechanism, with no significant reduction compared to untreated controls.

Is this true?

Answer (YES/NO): NO